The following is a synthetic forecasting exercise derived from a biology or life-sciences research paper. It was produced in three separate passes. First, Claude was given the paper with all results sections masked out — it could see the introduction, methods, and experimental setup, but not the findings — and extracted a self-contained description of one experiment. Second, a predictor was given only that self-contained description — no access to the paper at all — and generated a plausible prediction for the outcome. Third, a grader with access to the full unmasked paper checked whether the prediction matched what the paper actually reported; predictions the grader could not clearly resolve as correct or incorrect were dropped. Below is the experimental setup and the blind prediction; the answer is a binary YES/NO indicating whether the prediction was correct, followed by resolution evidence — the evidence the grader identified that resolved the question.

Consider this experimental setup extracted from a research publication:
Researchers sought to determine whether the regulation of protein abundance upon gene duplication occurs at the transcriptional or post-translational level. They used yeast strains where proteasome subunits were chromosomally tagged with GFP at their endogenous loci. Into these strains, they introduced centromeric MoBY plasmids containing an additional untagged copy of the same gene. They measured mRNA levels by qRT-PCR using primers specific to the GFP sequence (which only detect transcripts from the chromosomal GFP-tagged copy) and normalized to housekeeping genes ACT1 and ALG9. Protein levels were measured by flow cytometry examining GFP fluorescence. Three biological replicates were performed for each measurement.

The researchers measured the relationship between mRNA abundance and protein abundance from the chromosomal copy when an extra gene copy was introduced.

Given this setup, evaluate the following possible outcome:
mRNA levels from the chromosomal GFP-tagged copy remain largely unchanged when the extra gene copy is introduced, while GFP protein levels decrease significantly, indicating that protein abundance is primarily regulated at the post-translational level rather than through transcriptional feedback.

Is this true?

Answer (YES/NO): YES